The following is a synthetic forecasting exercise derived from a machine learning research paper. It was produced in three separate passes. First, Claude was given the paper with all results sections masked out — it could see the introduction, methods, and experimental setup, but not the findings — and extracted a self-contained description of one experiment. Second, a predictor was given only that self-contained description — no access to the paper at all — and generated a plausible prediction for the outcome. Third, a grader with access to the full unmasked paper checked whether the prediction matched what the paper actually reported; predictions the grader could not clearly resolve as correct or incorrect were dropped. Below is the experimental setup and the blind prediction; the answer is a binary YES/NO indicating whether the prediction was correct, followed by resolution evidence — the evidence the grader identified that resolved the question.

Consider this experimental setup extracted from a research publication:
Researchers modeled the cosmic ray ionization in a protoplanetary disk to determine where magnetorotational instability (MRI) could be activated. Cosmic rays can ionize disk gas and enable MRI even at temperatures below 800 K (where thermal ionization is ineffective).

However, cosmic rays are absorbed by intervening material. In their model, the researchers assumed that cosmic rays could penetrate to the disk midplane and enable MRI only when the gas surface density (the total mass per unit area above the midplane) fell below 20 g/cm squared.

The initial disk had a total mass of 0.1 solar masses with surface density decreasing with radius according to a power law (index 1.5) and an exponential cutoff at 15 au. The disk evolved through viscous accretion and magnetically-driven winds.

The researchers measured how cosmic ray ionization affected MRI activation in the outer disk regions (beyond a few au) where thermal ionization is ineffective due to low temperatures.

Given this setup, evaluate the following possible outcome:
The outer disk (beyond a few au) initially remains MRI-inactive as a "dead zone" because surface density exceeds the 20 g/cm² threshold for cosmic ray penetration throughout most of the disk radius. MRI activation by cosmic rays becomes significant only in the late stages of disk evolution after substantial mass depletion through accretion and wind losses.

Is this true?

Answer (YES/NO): NO